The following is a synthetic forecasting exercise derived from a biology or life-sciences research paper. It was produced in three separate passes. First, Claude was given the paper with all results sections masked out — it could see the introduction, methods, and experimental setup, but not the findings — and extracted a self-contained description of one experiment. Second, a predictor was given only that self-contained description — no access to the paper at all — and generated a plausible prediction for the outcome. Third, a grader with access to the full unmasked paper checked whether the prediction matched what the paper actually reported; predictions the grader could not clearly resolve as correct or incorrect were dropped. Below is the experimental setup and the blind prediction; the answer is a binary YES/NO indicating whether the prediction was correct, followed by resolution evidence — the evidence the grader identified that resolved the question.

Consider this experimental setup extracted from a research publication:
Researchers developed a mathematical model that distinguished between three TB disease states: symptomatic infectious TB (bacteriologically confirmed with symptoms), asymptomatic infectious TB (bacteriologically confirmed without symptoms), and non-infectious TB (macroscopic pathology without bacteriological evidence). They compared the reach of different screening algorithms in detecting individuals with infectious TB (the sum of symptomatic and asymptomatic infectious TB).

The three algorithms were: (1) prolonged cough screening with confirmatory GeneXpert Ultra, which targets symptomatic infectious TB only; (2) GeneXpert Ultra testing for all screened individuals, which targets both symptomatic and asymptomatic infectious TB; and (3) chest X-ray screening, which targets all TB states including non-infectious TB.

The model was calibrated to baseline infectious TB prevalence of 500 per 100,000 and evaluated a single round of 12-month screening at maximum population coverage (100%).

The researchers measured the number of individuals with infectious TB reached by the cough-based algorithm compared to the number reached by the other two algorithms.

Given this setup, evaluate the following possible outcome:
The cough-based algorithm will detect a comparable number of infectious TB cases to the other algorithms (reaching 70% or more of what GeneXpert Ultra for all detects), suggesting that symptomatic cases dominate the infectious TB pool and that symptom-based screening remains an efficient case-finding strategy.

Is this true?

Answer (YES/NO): NO